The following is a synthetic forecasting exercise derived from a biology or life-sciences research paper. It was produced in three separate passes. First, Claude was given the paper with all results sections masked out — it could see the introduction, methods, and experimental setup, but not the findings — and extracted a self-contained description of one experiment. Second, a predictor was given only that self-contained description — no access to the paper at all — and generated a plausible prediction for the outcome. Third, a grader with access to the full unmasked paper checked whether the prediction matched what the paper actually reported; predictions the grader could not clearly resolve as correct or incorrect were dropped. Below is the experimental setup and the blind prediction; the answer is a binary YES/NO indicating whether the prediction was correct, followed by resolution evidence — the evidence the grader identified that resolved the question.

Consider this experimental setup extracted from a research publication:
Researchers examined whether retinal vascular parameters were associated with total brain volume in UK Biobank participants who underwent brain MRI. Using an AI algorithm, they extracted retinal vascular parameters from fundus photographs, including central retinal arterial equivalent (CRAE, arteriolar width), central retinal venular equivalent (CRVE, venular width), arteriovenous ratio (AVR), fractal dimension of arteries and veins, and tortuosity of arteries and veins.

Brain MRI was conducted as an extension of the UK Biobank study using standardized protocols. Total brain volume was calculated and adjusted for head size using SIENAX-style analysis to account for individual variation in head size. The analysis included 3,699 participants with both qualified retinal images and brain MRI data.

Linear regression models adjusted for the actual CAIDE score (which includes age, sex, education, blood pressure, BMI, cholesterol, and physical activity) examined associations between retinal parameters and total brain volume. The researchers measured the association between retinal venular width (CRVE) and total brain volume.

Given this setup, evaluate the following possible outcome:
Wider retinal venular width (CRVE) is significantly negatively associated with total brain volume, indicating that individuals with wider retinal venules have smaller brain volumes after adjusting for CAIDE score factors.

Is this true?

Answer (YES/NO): NO